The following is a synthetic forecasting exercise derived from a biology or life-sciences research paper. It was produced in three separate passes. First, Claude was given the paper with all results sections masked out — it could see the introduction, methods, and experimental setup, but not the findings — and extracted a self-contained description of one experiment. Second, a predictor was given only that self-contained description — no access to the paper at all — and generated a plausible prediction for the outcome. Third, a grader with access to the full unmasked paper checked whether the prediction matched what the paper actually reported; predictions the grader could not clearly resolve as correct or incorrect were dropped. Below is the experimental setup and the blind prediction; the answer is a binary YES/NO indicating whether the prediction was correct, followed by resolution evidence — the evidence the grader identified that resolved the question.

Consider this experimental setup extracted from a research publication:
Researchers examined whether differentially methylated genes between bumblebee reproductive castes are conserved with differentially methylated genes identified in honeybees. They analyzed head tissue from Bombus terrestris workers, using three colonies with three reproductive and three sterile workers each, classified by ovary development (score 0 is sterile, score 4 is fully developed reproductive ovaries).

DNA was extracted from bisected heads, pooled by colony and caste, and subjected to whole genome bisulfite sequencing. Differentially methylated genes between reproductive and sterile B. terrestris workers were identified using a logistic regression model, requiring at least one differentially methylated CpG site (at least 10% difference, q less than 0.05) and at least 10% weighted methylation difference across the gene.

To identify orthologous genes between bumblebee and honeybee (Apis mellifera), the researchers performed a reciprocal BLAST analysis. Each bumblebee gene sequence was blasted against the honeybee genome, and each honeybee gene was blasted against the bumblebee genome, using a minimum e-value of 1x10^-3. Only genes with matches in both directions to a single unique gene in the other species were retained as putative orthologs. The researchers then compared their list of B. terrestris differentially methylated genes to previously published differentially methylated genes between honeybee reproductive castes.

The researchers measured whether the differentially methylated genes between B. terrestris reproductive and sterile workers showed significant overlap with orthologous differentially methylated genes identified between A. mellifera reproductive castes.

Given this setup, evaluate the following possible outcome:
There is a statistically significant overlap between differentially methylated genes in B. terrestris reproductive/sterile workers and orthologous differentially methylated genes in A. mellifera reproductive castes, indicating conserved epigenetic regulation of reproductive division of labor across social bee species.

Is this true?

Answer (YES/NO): NO